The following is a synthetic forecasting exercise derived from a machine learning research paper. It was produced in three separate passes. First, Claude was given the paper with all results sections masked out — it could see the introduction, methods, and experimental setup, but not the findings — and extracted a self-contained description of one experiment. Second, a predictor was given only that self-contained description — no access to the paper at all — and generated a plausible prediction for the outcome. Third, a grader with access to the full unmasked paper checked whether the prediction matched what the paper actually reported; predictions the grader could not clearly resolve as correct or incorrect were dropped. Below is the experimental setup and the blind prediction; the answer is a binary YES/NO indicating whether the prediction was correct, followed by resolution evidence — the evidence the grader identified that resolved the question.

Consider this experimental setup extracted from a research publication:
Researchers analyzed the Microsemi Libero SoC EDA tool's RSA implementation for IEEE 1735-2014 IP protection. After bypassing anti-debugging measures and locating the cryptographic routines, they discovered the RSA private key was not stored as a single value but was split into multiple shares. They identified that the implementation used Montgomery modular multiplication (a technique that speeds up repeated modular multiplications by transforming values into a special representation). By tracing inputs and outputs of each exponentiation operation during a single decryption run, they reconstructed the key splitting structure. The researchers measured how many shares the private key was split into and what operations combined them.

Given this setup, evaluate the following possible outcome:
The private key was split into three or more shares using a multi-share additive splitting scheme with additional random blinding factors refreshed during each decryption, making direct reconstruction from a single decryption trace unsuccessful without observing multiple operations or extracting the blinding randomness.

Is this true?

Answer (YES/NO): NO